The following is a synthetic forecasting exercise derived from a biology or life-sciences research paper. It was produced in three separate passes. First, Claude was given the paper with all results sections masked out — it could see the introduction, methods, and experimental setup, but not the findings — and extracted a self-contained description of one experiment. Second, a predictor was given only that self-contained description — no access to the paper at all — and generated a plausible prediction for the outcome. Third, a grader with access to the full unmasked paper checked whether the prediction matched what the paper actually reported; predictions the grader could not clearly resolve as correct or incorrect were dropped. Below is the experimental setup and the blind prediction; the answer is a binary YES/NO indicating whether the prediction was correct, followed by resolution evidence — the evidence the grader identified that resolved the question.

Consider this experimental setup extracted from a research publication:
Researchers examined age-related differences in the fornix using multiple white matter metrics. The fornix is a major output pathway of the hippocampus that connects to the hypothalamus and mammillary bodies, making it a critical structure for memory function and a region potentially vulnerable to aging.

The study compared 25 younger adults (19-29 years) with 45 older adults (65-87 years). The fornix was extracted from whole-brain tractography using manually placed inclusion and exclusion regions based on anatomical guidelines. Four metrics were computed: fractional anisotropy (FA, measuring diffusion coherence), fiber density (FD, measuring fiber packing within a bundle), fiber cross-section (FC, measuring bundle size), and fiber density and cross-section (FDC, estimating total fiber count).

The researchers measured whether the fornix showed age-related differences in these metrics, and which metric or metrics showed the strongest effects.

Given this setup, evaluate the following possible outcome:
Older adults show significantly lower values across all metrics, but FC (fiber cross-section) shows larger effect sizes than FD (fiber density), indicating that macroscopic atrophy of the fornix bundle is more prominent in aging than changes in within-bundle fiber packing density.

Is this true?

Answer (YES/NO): NO